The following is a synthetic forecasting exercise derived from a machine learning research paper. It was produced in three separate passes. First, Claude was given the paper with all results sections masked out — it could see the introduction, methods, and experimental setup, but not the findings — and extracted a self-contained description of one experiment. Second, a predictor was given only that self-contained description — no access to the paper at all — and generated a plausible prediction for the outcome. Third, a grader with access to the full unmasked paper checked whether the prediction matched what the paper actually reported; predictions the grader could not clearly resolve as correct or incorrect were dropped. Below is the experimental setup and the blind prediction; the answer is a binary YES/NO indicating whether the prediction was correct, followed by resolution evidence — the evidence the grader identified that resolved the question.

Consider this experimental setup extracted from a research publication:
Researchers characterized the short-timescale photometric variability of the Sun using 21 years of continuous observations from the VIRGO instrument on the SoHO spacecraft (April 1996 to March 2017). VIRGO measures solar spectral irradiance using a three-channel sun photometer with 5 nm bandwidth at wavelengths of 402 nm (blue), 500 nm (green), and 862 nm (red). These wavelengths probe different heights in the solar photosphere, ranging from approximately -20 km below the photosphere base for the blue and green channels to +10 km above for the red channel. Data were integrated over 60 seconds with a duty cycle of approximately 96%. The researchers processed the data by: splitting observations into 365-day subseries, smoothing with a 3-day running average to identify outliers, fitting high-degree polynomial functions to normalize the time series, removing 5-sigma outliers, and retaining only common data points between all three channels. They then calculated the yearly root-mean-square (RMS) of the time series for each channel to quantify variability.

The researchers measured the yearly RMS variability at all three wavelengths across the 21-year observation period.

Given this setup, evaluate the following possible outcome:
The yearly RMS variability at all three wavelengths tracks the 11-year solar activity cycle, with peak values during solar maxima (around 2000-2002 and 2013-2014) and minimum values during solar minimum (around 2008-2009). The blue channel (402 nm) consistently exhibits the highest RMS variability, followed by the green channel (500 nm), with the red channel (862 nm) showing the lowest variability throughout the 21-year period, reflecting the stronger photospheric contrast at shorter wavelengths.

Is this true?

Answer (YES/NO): YES